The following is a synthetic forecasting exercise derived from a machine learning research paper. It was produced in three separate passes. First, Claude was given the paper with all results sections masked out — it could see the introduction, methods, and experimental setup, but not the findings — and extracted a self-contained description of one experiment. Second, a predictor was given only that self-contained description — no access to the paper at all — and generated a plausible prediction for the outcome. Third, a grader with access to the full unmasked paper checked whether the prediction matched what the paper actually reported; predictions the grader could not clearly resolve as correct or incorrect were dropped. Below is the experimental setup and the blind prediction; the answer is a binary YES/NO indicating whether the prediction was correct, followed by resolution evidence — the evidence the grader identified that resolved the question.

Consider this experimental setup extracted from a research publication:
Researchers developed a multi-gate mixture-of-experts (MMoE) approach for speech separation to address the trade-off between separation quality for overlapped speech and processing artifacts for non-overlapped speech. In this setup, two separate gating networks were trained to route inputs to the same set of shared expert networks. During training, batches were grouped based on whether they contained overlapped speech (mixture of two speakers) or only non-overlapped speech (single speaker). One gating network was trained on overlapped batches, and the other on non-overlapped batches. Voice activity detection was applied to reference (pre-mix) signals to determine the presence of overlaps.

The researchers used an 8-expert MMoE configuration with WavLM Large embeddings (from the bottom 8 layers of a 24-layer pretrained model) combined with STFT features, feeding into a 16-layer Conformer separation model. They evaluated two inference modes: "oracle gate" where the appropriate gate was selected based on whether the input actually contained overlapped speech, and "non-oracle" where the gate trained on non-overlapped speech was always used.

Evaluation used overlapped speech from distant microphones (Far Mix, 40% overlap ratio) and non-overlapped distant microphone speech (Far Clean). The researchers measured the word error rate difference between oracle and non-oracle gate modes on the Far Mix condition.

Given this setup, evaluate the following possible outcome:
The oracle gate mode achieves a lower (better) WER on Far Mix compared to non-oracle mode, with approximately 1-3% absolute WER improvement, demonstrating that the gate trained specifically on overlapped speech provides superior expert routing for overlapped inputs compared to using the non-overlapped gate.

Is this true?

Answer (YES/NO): NO